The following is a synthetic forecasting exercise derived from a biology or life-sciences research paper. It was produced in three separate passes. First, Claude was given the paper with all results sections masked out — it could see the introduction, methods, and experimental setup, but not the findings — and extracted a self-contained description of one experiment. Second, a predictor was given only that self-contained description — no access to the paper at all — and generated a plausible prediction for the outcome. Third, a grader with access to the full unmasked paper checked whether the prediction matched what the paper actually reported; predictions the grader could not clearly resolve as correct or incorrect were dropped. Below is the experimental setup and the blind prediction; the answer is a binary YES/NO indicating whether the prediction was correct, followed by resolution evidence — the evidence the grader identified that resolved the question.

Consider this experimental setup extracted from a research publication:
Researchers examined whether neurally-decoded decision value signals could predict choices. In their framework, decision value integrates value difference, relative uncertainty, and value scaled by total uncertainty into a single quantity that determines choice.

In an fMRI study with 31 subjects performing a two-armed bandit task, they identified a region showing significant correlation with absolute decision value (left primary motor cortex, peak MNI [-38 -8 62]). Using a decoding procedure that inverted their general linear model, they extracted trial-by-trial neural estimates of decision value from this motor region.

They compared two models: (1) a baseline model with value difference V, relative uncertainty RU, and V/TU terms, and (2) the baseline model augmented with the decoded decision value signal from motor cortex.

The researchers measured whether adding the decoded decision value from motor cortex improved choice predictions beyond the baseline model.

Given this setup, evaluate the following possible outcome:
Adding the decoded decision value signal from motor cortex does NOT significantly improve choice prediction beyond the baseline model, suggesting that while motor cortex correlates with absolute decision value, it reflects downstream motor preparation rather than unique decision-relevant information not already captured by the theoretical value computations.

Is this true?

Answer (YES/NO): NO